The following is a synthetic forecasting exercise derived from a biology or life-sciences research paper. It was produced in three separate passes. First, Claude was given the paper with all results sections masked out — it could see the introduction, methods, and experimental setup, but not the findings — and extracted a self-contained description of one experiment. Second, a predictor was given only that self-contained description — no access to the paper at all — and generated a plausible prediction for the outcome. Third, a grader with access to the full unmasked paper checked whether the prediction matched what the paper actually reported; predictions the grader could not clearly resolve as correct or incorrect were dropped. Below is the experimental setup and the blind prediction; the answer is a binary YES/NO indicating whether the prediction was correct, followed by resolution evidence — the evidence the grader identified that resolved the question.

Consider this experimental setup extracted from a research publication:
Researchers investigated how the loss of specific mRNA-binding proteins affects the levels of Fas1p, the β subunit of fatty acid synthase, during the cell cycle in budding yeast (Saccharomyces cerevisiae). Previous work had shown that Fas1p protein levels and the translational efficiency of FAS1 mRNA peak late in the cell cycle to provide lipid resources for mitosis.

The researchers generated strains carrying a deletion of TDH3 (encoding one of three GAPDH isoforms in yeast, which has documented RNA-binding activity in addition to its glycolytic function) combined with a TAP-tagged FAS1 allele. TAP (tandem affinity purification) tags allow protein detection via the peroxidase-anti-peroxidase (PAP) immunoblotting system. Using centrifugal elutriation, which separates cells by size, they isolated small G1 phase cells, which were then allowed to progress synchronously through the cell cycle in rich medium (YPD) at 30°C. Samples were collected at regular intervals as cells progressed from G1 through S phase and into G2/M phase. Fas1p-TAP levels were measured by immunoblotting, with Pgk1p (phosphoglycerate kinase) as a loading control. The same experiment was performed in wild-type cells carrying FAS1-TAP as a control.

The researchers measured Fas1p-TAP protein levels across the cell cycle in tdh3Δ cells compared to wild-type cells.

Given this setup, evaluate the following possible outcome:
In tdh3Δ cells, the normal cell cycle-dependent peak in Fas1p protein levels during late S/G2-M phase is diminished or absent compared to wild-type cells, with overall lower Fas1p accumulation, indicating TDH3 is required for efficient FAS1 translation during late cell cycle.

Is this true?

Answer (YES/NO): YES